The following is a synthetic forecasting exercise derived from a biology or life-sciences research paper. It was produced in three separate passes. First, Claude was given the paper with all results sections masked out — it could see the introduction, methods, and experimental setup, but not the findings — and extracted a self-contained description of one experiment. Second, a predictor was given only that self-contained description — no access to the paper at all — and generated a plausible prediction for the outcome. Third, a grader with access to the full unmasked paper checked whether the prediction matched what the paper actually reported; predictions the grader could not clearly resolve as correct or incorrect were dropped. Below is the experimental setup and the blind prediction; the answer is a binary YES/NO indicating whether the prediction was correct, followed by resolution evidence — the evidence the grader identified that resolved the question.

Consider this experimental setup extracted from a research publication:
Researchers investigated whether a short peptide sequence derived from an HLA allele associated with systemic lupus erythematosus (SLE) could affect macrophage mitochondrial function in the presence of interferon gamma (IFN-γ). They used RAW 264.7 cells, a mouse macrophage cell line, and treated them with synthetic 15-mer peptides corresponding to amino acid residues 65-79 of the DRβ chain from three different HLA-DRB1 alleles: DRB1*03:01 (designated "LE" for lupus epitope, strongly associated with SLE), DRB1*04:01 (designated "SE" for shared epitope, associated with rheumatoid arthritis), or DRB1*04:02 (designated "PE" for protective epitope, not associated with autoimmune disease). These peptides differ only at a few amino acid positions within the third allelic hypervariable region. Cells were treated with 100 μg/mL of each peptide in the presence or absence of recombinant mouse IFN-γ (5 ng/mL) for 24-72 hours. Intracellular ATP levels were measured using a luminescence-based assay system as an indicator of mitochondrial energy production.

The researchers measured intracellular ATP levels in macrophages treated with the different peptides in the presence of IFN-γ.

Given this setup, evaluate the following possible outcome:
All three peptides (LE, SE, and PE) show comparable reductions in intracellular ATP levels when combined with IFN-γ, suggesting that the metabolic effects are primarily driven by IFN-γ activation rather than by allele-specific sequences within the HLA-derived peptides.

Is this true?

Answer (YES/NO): NO